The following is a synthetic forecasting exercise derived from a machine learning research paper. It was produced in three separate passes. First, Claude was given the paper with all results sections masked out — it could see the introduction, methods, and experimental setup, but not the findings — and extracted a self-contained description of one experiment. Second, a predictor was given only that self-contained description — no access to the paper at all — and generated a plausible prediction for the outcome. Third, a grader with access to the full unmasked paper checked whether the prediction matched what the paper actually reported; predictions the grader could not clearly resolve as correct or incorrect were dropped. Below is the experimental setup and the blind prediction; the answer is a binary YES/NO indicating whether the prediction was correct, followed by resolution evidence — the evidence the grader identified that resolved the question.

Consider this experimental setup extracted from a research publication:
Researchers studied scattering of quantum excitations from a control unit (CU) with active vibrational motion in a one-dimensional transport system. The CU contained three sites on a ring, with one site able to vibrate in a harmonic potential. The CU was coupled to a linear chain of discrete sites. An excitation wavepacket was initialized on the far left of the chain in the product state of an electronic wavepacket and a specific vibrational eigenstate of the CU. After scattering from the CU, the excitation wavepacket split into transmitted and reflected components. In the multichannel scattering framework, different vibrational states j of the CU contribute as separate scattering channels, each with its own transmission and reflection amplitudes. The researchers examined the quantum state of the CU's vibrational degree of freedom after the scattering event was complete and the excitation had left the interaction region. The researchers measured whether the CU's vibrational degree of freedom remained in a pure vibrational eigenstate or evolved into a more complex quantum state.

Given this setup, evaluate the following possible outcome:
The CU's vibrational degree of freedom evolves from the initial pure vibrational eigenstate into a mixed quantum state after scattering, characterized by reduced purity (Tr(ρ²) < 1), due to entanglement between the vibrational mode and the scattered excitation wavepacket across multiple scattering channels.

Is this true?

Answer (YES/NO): YES